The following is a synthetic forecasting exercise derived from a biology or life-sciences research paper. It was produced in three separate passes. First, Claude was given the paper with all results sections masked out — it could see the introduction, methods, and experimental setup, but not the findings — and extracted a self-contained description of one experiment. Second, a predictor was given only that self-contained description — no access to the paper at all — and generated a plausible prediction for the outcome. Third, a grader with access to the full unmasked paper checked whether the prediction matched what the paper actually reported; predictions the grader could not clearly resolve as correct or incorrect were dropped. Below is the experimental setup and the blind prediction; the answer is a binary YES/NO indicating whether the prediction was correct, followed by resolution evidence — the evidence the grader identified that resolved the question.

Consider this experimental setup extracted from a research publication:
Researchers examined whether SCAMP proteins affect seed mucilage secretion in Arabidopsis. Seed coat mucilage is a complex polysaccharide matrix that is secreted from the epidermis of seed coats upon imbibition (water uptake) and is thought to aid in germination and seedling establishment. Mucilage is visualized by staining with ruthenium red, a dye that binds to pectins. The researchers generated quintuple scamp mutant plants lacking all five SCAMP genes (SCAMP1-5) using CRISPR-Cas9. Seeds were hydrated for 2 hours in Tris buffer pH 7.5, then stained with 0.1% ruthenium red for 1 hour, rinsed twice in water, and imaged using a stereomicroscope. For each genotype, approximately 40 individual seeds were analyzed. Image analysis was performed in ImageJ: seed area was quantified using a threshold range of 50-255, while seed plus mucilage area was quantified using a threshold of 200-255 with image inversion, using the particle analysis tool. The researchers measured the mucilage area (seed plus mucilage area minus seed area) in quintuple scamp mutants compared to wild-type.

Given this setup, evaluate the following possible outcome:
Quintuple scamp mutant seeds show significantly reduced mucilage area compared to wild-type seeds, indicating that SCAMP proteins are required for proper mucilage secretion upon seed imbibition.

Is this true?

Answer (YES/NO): NO